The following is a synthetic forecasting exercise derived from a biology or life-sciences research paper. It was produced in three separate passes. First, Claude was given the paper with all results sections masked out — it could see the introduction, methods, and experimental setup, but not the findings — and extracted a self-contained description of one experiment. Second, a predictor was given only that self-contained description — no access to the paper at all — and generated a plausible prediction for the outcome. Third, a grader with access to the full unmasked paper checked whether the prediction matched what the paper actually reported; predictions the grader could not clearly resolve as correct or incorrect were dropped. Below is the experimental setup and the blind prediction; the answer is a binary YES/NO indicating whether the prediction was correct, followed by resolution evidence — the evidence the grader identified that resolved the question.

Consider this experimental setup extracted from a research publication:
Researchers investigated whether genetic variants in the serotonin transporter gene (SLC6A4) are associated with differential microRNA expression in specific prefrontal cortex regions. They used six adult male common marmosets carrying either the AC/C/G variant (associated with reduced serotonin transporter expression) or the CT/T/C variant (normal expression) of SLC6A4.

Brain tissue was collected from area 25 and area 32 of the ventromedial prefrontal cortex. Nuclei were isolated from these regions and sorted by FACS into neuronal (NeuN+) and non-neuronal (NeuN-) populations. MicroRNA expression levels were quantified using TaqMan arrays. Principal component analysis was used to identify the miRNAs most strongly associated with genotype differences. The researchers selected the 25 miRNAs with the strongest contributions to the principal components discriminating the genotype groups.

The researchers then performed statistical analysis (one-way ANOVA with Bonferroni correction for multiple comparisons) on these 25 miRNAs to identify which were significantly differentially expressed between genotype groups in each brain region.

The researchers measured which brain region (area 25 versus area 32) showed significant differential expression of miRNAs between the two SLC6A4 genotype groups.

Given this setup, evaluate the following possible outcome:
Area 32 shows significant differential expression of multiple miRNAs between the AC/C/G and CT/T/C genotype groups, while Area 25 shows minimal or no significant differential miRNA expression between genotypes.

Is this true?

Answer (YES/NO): YES